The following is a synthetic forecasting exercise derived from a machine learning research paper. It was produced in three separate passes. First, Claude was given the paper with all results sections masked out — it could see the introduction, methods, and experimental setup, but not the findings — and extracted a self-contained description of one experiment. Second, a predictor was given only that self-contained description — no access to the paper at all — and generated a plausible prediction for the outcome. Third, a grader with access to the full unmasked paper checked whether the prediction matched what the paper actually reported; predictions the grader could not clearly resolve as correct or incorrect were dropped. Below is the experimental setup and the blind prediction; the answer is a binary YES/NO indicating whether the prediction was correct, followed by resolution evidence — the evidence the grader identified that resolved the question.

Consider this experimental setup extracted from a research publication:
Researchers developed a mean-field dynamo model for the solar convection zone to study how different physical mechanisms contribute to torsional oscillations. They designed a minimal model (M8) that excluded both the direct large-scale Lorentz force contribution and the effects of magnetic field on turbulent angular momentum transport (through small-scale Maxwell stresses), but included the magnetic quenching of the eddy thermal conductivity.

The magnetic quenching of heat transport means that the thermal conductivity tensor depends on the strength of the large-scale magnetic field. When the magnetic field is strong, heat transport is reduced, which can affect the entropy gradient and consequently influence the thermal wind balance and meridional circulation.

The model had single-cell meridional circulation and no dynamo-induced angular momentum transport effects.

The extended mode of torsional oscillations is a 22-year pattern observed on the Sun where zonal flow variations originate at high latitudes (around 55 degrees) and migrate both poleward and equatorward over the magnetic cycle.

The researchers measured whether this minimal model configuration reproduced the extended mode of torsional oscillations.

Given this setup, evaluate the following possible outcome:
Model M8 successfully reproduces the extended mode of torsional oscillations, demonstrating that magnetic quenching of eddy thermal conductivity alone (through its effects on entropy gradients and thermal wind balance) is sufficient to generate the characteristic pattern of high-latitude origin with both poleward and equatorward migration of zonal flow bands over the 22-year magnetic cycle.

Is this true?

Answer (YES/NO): YES